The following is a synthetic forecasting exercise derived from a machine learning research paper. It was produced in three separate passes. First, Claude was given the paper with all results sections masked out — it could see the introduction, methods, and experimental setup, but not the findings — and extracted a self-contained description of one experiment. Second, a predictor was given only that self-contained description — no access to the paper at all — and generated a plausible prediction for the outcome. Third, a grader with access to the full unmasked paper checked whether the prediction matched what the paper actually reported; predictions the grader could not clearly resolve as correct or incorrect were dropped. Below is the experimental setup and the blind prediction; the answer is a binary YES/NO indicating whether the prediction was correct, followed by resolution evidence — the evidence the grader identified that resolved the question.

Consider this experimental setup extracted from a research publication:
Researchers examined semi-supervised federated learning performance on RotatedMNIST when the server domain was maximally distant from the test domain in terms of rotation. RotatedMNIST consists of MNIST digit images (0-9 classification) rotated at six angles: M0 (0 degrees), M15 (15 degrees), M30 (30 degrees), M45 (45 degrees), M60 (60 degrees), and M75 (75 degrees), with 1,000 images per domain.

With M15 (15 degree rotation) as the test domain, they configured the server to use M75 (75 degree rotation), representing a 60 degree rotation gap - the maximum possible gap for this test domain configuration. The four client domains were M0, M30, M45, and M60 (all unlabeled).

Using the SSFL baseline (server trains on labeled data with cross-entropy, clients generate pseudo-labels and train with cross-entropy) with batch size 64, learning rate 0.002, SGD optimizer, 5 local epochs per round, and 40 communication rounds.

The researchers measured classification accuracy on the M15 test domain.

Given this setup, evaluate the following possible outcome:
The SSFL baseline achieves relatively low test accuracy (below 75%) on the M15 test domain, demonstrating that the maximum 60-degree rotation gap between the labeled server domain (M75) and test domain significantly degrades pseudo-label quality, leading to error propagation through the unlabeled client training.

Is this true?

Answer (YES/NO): YES